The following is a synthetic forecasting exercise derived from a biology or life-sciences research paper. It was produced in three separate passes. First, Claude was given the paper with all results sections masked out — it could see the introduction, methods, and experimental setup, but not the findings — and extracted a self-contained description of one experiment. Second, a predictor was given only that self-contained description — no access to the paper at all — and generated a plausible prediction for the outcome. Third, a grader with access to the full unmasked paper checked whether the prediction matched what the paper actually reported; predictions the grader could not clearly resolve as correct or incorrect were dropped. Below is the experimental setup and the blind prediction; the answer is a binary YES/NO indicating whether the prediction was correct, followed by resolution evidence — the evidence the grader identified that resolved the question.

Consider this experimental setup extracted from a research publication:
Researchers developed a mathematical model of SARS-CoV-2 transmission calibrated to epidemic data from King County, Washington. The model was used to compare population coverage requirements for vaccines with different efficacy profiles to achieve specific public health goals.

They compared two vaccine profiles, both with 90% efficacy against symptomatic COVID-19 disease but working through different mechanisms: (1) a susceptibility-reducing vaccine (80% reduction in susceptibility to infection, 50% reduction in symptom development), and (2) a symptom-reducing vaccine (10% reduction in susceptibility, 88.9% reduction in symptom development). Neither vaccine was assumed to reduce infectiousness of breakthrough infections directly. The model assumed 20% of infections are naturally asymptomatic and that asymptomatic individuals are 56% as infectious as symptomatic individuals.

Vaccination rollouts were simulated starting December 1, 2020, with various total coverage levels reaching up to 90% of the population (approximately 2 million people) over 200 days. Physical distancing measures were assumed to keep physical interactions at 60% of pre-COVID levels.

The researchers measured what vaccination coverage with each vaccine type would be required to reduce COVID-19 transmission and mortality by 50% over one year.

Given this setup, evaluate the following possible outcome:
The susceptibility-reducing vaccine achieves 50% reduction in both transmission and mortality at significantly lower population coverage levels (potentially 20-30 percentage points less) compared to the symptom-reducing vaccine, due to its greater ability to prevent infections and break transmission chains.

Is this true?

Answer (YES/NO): YES